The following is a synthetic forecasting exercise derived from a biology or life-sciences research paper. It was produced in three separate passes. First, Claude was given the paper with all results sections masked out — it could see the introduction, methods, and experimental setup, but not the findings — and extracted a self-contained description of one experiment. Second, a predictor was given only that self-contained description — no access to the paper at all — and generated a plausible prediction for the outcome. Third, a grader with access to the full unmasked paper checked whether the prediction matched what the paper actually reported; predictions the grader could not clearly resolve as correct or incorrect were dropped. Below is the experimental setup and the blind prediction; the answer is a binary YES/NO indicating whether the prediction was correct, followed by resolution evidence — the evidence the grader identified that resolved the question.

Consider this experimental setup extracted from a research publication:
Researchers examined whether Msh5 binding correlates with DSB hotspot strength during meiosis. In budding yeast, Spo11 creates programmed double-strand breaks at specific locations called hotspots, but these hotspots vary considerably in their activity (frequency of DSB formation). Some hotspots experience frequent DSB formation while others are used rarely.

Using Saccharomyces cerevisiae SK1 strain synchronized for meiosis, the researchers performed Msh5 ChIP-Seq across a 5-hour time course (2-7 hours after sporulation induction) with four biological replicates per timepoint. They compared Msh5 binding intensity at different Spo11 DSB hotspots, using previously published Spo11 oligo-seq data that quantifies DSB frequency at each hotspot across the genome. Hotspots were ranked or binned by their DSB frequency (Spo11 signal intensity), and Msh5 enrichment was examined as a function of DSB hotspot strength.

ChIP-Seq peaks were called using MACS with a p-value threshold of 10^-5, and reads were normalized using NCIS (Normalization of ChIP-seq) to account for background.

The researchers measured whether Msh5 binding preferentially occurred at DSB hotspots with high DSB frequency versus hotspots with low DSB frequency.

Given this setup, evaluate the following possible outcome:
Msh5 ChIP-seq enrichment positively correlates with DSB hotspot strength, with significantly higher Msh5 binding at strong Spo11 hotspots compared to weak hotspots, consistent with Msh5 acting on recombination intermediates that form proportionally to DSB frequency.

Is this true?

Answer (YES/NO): YES